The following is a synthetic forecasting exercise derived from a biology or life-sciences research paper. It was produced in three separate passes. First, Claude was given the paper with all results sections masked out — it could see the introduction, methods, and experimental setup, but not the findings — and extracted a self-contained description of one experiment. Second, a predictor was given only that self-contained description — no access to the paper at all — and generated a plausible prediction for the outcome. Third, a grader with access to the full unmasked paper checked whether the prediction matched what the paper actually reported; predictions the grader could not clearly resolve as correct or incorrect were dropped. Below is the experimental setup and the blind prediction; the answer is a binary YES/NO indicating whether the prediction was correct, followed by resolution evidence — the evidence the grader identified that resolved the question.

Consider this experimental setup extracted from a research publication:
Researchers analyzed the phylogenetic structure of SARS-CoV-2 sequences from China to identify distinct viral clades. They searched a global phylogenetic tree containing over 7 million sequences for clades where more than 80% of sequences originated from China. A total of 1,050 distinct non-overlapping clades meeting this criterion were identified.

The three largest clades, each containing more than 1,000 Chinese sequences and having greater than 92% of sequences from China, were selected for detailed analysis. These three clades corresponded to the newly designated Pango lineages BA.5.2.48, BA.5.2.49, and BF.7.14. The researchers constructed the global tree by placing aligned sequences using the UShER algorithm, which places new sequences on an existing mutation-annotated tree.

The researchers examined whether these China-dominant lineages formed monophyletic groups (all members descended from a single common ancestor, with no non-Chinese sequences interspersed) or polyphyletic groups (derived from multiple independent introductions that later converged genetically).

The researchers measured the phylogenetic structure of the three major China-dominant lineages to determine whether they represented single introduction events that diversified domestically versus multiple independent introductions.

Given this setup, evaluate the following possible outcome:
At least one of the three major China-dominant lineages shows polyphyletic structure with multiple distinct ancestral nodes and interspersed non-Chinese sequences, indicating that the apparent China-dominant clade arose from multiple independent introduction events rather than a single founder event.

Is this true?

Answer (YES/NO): NO